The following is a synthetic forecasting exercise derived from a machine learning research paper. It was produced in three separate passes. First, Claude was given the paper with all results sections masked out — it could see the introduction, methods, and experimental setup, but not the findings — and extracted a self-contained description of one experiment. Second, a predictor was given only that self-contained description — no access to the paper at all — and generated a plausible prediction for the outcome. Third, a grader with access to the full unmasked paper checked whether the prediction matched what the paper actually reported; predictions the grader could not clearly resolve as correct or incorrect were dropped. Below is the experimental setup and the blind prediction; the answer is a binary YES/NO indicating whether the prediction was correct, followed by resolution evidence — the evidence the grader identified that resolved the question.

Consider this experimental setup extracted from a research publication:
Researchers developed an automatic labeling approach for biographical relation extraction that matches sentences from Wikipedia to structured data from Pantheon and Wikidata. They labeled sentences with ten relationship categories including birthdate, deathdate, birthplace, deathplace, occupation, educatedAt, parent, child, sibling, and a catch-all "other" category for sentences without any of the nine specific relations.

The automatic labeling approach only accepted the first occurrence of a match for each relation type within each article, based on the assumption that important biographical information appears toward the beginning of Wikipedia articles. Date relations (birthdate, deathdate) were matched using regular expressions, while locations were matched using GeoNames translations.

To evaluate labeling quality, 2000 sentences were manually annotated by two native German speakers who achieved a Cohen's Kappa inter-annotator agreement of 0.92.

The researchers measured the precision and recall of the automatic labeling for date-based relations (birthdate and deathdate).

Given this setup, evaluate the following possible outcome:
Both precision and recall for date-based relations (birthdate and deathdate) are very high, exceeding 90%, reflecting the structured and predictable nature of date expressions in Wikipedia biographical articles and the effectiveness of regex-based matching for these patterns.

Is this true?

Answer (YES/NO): YES